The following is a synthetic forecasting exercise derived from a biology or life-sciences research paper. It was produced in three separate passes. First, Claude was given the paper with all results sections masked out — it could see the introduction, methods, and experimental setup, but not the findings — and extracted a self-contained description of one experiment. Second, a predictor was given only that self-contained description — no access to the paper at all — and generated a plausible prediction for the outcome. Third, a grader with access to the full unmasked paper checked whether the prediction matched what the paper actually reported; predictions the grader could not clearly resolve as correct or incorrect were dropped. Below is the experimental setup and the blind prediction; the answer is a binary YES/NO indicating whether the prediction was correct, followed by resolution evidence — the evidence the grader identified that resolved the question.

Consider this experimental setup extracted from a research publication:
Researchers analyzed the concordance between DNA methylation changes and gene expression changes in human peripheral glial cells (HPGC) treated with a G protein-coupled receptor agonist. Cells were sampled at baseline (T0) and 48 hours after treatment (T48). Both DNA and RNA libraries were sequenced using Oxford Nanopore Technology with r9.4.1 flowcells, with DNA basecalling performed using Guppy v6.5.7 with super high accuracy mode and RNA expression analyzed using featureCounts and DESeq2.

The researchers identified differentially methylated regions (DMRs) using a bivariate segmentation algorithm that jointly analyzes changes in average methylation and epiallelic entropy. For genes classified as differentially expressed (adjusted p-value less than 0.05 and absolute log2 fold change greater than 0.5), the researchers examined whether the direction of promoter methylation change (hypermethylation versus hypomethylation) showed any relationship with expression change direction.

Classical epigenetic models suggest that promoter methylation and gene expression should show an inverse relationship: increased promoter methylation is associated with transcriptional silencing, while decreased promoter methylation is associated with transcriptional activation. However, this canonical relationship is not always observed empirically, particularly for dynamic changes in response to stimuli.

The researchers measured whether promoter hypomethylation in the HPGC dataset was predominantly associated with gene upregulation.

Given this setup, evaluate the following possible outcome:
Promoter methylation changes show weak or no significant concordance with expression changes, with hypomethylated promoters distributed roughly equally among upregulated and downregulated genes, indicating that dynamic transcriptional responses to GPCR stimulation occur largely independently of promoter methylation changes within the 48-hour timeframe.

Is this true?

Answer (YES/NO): NO